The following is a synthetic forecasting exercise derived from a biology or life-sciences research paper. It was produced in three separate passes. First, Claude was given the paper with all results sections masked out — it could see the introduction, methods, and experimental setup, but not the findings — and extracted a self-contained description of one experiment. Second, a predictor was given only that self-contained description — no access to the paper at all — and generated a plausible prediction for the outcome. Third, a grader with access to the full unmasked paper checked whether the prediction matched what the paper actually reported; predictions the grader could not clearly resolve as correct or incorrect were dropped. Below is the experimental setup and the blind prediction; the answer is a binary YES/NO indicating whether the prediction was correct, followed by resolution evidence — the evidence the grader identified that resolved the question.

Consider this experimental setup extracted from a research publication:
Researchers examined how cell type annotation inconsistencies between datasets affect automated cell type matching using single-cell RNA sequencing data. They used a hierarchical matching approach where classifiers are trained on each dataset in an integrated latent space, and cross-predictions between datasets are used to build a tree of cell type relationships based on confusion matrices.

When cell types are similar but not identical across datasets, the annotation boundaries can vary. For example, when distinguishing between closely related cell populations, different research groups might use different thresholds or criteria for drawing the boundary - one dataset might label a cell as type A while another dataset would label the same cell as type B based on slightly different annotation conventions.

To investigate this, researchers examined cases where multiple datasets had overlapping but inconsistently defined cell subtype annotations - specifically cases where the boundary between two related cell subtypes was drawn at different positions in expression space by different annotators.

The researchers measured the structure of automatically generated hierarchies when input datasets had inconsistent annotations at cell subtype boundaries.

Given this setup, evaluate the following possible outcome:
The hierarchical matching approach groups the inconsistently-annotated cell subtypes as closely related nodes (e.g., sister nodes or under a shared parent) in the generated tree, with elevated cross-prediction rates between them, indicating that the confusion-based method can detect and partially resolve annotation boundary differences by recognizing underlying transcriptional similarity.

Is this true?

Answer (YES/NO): NO